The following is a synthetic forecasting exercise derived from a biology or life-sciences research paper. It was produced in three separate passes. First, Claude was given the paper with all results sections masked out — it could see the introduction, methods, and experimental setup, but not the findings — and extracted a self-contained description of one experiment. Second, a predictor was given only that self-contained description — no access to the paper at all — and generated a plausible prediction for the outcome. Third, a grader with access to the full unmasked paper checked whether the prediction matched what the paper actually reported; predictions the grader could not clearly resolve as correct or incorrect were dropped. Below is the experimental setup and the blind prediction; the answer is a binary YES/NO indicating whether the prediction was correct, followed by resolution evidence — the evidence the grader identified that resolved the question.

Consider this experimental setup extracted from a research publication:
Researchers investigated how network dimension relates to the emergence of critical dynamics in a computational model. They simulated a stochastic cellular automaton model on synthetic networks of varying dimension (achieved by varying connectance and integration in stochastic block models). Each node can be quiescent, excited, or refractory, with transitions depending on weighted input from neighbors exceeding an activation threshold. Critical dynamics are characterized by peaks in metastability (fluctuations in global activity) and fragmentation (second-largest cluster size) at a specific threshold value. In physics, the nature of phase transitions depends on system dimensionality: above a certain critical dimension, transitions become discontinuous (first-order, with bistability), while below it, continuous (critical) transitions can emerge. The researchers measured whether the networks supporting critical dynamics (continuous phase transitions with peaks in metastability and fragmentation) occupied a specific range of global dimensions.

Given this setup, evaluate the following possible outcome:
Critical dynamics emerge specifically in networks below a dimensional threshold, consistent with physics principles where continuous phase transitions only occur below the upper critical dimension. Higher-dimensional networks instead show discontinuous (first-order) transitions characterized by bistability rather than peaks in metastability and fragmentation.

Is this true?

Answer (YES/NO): NO